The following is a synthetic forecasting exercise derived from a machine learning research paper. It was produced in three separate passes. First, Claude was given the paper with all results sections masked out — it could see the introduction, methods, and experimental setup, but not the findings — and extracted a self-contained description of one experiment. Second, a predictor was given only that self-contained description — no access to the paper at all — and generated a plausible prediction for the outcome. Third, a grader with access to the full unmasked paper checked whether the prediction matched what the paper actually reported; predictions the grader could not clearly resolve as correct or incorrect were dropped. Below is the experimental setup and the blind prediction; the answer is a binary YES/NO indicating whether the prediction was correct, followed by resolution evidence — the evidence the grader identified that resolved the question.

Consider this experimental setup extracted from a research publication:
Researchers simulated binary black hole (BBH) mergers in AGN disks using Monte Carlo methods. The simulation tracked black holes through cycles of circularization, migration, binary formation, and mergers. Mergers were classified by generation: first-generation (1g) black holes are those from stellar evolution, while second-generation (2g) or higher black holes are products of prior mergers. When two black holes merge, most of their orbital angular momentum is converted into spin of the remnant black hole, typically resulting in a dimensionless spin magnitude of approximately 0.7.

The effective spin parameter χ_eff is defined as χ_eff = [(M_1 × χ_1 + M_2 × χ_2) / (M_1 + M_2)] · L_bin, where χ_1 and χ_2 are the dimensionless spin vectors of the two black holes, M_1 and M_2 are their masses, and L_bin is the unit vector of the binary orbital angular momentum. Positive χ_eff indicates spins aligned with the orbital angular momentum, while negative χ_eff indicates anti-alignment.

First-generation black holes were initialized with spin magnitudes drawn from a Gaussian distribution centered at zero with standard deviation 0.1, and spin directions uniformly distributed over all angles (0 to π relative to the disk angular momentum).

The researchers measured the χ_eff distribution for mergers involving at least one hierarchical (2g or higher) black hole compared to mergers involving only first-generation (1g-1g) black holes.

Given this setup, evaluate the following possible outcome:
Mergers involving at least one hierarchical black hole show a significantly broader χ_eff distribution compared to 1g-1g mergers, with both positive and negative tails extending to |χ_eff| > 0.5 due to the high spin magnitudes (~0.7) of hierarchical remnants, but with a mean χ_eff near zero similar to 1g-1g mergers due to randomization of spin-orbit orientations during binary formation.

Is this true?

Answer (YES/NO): NO